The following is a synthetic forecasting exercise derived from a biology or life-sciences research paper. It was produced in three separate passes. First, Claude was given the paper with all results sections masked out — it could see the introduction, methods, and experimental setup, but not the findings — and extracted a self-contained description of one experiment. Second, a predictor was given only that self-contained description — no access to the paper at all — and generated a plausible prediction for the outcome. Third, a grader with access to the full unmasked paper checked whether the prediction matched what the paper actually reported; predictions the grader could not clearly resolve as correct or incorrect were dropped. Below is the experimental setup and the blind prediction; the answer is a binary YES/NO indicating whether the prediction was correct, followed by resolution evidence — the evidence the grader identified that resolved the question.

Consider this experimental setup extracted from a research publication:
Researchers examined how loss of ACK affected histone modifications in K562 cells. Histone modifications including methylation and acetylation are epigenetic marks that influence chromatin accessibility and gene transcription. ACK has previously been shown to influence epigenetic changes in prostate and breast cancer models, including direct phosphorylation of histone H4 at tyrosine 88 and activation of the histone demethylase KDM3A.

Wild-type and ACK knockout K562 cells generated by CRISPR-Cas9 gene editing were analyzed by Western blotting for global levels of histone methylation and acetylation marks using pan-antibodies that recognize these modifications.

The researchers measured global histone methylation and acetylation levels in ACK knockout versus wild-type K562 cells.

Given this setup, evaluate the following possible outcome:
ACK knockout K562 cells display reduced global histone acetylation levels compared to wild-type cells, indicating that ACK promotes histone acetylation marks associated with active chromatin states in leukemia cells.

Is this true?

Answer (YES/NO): YES